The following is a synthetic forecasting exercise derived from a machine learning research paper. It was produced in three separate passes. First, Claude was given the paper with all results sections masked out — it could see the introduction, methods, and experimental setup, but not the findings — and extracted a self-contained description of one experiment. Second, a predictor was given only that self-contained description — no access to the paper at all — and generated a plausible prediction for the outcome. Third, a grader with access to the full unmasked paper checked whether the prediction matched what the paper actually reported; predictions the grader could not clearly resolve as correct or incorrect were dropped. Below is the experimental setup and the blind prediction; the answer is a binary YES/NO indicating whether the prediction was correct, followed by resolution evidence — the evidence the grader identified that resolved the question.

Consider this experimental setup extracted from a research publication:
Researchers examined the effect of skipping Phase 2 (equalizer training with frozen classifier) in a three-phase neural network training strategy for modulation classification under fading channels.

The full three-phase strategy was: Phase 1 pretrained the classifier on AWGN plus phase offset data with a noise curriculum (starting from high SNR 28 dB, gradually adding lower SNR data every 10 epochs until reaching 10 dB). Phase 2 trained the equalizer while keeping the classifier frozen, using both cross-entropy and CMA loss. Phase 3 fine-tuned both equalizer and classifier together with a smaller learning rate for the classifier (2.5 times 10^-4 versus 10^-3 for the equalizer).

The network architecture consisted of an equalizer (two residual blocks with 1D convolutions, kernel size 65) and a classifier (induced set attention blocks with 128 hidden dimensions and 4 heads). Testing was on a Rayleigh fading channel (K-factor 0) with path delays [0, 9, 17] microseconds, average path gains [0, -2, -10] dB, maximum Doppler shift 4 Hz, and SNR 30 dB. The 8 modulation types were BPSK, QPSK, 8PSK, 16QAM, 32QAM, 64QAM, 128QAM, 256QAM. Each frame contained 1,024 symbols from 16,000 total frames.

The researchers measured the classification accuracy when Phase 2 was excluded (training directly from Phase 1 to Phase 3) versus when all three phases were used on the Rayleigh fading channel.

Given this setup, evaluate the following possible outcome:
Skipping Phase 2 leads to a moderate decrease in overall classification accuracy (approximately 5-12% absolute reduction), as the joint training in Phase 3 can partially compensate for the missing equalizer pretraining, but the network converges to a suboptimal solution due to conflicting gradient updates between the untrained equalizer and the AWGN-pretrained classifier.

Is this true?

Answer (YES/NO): NO